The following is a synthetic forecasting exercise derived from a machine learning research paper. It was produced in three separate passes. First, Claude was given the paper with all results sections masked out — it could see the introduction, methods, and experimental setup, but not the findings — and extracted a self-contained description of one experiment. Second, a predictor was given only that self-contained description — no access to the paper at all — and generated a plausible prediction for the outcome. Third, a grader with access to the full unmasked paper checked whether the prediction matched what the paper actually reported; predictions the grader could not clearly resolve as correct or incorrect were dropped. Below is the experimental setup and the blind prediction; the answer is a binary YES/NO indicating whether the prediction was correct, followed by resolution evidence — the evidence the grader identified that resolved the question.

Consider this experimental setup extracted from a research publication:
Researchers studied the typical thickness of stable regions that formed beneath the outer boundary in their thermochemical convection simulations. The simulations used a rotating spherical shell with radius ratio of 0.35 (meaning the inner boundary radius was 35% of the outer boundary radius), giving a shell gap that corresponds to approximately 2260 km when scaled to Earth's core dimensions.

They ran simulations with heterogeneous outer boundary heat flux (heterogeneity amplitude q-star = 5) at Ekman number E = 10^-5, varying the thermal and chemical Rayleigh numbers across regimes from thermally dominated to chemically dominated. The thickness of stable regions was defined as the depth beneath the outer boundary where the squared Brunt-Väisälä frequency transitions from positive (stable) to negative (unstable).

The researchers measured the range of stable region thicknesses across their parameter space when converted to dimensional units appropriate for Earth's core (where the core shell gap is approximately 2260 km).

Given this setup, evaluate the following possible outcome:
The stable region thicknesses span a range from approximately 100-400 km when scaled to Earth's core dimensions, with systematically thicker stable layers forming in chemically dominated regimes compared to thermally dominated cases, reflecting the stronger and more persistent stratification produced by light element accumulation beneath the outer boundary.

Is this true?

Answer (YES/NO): NO